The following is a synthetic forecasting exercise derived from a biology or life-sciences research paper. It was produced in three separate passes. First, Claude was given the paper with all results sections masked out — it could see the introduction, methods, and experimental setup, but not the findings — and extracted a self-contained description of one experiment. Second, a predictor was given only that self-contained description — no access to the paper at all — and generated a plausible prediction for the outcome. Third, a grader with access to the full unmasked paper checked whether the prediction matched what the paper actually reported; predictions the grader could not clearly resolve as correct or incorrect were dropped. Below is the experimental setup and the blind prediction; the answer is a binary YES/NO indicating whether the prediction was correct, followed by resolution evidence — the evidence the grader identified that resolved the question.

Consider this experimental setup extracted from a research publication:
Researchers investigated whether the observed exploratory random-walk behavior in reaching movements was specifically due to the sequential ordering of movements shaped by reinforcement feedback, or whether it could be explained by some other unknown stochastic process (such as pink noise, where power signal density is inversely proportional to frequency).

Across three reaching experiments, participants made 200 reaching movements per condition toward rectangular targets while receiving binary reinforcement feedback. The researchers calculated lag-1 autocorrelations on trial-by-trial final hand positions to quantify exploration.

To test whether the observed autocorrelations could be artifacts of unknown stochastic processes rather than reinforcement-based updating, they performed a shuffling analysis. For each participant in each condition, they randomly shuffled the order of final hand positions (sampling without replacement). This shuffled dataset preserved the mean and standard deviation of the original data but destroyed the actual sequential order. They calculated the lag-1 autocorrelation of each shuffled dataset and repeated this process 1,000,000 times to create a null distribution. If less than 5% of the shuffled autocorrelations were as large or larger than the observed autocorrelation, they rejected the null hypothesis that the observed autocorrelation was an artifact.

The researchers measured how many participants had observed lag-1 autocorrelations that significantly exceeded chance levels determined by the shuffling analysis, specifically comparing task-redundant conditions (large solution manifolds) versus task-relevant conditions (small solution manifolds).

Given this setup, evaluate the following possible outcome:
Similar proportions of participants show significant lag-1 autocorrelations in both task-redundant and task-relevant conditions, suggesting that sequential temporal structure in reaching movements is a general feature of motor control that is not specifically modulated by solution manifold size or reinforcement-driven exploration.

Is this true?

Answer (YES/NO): NO